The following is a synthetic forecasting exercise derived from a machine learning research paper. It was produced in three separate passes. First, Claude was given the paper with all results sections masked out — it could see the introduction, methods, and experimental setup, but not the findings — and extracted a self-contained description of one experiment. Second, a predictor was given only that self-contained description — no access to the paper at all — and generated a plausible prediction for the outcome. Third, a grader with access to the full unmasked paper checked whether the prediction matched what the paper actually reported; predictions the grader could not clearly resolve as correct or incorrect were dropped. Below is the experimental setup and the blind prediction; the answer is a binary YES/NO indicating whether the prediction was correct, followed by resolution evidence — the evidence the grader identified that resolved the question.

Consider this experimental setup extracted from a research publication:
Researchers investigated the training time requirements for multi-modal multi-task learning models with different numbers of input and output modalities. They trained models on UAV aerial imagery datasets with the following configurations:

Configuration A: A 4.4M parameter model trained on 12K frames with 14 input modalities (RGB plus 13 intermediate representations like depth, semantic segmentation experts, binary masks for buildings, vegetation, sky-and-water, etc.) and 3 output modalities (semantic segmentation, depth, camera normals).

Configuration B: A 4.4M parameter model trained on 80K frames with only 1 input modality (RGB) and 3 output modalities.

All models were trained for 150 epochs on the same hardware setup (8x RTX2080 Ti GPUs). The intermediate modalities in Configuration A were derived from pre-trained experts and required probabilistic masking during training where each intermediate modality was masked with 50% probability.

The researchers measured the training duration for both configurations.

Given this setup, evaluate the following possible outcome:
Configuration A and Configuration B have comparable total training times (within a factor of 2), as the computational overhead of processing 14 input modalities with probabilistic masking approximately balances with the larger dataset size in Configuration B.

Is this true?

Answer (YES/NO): NO